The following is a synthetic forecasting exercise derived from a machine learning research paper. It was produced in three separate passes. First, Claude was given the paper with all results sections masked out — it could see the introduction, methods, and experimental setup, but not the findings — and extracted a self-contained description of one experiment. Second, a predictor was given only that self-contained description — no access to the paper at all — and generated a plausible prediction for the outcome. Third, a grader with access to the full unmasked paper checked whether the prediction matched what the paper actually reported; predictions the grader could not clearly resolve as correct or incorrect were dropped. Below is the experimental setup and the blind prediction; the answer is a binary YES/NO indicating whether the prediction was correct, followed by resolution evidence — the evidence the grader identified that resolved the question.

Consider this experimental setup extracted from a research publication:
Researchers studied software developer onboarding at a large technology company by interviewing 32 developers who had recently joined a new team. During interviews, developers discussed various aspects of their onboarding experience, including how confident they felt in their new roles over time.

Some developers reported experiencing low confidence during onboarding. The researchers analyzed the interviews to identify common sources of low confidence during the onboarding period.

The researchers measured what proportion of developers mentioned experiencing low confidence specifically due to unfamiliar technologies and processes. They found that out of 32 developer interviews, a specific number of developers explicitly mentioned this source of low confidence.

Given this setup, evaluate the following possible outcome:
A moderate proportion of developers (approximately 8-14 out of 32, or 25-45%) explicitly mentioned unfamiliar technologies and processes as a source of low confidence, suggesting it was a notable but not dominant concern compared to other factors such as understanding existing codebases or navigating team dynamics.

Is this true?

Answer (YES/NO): NO